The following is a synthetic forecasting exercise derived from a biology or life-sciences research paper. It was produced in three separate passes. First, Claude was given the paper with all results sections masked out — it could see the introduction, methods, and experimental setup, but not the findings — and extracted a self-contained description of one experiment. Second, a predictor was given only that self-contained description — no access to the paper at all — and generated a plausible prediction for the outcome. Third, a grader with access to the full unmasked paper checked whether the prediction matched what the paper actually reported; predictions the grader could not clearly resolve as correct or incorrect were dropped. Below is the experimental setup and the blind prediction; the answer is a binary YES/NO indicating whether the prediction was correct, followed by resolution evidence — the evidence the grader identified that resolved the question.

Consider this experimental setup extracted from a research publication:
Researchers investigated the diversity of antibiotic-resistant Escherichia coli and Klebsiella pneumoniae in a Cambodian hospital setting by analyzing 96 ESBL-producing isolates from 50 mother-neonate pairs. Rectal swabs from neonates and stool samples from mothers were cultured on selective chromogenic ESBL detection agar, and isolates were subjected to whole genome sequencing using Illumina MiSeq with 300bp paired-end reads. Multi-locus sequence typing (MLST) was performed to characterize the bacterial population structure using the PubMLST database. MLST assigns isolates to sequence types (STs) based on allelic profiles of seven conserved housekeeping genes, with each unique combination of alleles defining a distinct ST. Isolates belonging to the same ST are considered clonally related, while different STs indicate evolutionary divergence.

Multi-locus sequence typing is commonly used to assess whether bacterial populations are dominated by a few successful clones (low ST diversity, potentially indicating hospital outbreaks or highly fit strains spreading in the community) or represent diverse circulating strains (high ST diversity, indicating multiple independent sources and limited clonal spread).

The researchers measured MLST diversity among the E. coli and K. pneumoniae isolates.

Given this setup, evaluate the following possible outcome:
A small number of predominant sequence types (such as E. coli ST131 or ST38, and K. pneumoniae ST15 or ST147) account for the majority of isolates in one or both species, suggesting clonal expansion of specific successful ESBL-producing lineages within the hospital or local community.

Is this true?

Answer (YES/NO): NO